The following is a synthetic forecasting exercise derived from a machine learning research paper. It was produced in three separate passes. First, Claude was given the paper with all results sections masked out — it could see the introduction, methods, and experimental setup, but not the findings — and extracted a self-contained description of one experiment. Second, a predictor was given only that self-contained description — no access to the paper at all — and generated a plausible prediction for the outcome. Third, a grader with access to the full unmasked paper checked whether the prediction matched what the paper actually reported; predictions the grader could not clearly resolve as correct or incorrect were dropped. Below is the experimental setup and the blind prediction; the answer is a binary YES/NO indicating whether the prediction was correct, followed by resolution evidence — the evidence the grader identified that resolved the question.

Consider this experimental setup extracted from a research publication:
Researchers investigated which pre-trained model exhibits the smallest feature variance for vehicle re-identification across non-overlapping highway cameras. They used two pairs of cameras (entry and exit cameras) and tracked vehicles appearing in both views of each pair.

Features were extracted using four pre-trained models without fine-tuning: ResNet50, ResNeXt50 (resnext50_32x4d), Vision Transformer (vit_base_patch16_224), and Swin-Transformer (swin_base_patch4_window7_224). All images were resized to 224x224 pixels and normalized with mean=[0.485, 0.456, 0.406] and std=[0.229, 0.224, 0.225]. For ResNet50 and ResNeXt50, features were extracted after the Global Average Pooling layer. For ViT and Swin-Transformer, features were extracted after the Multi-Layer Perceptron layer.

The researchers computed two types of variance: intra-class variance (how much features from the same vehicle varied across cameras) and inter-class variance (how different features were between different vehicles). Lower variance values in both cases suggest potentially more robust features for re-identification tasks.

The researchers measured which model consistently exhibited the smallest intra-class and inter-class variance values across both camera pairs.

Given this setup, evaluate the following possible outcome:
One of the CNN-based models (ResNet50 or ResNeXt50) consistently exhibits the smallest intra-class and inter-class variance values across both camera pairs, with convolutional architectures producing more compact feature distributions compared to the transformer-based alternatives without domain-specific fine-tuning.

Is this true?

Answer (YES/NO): NO